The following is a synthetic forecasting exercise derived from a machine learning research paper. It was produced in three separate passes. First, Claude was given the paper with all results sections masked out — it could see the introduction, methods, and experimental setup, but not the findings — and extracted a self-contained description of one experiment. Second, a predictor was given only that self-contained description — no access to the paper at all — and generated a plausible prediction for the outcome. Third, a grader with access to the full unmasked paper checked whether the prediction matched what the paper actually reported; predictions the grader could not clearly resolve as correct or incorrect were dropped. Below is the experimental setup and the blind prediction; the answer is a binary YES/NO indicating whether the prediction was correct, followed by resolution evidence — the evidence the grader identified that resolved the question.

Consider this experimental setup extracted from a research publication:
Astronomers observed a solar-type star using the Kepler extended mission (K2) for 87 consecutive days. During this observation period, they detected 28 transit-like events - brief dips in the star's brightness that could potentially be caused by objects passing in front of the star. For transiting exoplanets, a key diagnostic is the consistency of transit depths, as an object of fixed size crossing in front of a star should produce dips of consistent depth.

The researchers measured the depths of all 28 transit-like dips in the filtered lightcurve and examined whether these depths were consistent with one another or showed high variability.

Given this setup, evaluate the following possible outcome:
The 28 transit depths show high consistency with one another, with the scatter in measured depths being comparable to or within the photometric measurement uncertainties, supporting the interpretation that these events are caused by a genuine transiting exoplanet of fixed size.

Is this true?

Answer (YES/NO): NO